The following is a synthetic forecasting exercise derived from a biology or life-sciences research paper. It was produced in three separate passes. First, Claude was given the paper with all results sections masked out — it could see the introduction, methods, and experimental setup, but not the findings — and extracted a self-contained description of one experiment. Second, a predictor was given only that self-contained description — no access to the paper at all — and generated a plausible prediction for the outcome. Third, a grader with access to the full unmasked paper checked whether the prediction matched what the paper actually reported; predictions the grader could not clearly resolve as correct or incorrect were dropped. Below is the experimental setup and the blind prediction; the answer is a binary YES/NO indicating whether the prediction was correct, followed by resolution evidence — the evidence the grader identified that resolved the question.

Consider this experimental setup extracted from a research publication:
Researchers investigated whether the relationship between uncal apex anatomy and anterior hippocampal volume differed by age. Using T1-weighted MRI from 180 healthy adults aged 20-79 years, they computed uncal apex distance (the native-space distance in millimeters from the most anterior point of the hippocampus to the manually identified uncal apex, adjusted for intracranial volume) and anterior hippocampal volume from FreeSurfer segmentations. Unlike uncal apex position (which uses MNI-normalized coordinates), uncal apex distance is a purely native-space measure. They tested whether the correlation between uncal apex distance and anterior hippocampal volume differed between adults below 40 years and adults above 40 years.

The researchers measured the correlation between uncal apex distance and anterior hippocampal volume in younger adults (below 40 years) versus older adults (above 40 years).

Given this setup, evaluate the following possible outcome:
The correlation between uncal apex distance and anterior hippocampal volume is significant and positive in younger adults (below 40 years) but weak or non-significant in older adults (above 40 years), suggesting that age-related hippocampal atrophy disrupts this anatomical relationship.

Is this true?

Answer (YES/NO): NO